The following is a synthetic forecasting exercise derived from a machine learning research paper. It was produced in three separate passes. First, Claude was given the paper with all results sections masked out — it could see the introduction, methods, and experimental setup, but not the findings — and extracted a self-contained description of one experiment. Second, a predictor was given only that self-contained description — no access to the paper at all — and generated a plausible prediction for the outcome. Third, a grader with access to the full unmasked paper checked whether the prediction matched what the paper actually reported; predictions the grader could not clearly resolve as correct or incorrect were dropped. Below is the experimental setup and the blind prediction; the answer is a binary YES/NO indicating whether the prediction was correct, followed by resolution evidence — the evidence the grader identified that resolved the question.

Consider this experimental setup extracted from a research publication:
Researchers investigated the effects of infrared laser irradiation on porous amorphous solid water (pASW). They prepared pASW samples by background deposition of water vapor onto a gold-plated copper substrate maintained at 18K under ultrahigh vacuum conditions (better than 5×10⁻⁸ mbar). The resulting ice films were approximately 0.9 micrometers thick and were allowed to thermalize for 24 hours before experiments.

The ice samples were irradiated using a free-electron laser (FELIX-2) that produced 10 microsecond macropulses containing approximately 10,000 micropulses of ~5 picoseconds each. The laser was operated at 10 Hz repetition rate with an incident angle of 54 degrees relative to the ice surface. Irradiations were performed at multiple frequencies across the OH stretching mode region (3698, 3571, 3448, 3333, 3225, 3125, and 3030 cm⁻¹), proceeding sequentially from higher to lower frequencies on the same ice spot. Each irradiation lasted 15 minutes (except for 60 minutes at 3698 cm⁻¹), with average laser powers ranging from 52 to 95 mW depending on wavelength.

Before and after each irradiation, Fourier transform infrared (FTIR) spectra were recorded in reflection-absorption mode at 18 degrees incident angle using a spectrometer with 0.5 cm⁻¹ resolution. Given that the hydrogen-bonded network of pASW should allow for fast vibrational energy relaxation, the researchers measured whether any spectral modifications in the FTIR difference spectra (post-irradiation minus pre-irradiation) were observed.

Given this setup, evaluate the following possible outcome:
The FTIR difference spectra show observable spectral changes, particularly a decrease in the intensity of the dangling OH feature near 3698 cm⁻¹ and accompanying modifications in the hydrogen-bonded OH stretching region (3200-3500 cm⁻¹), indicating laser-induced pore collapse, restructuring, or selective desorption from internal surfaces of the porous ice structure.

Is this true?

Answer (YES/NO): YES